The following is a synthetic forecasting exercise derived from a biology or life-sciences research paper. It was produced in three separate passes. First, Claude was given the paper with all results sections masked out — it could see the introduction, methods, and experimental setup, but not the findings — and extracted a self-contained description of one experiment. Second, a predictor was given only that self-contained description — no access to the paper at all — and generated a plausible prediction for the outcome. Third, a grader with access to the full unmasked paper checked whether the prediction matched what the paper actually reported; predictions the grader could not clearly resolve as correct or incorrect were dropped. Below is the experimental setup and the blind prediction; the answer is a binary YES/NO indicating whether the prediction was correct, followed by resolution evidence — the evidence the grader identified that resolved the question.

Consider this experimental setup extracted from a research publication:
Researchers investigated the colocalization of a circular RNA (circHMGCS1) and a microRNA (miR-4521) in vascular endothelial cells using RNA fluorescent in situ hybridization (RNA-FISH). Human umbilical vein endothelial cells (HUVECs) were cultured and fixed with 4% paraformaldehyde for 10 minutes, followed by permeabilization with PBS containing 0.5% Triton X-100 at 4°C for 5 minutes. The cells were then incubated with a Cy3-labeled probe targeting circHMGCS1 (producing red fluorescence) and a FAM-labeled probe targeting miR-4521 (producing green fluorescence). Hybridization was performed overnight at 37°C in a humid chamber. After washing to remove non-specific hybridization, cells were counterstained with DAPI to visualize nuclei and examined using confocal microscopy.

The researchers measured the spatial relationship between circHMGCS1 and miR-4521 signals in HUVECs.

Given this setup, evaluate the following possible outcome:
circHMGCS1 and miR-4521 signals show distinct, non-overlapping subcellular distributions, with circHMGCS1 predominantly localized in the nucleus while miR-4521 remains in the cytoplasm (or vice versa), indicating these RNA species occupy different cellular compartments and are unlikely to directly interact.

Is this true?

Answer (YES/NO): NO